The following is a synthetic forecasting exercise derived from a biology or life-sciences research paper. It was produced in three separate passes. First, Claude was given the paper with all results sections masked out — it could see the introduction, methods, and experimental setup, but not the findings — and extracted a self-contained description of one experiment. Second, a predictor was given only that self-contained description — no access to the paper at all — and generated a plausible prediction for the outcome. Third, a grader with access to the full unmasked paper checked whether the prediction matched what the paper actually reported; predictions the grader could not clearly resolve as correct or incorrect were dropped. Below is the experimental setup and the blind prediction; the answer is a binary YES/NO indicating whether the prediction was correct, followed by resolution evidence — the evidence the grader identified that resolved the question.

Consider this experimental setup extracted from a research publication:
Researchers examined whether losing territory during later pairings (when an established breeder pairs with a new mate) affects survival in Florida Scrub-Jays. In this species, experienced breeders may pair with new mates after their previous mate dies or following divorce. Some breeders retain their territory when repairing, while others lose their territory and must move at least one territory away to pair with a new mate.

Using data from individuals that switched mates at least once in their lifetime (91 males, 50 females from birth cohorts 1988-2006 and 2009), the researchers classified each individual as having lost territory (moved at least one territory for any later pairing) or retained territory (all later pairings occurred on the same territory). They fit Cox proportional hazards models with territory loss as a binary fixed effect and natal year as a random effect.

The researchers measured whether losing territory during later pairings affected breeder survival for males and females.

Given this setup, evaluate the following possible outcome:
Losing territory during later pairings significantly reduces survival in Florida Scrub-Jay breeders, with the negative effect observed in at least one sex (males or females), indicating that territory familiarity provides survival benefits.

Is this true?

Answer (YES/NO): NO